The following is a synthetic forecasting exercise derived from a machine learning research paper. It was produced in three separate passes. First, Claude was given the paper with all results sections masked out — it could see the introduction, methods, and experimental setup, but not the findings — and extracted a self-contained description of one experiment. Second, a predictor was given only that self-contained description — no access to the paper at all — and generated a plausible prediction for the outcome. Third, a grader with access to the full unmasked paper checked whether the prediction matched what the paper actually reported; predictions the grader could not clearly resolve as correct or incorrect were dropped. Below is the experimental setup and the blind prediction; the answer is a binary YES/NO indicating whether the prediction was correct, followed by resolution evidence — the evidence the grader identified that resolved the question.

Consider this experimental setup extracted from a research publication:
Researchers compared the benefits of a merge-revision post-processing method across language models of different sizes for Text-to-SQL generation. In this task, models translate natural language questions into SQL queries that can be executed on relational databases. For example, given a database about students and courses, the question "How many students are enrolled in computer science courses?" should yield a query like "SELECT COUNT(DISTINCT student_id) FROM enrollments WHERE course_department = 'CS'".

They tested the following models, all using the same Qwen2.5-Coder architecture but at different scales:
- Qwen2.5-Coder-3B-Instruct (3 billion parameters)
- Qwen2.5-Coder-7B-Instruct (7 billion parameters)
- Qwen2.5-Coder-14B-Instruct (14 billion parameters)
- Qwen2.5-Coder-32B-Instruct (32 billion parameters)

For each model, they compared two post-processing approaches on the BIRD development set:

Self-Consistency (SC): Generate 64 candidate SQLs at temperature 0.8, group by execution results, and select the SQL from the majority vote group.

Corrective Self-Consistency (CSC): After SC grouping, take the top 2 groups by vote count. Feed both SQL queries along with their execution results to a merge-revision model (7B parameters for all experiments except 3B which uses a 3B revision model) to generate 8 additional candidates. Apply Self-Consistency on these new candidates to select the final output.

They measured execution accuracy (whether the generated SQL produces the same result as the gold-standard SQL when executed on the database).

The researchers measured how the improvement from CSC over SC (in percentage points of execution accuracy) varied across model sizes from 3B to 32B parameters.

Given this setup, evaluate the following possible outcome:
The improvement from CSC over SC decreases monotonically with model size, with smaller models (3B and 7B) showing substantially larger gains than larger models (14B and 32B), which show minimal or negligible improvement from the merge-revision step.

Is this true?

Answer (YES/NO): NO